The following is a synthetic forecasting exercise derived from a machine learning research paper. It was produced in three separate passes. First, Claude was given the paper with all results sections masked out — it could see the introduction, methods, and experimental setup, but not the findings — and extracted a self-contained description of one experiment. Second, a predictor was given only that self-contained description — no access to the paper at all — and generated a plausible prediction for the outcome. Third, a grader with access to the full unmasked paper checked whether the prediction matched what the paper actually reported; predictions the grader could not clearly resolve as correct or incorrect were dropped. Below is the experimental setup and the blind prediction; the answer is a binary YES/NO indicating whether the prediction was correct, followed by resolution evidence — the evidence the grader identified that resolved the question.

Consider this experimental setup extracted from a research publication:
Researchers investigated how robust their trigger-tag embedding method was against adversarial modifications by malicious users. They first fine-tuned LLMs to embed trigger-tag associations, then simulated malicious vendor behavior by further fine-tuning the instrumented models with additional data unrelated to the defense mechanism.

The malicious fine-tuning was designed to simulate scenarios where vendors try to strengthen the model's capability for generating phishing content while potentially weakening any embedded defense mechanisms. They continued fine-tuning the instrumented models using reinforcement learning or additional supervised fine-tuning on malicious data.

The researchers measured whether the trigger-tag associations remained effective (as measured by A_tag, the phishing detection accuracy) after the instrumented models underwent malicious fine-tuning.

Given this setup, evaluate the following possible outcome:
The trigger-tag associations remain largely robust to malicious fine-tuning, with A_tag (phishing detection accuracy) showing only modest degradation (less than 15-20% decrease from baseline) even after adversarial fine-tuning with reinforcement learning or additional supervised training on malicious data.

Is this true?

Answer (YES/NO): NO